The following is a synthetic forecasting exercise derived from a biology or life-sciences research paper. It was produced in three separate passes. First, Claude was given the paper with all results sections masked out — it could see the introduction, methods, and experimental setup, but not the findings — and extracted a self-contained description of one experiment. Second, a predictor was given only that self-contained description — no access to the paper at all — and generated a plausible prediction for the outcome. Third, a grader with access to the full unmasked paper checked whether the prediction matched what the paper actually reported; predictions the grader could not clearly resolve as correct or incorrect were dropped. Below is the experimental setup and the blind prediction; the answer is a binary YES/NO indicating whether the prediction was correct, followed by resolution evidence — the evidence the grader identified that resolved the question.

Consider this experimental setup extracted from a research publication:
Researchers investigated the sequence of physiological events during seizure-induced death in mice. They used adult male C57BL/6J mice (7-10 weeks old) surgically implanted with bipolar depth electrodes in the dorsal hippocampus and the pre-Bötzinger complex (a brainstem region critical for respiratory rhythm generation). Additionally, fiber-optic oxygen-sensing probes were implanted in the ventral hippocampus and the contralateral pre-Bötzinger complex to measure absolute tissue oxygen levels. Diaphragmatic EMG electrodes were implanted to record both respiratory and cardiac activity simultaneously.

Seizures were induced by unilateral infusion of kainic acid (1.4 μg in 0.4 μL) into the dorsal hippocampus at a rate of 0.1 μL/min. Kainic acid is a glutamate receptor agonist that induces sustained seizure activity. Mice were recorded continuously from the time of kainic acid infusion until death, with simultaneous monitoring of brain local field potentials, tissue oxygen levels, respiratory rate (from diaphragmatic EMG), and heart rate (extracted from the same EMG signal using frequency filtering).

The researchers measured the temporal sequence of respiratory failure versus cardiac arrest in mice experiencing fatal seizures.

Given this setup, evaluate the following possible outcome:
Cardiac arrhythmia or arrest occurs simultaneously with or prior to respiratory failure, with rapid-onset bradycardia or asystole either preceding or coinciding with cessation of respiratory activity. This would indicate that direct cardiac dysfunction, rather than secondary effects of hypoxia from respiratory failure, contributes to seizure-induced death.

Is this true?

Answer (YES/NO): NO